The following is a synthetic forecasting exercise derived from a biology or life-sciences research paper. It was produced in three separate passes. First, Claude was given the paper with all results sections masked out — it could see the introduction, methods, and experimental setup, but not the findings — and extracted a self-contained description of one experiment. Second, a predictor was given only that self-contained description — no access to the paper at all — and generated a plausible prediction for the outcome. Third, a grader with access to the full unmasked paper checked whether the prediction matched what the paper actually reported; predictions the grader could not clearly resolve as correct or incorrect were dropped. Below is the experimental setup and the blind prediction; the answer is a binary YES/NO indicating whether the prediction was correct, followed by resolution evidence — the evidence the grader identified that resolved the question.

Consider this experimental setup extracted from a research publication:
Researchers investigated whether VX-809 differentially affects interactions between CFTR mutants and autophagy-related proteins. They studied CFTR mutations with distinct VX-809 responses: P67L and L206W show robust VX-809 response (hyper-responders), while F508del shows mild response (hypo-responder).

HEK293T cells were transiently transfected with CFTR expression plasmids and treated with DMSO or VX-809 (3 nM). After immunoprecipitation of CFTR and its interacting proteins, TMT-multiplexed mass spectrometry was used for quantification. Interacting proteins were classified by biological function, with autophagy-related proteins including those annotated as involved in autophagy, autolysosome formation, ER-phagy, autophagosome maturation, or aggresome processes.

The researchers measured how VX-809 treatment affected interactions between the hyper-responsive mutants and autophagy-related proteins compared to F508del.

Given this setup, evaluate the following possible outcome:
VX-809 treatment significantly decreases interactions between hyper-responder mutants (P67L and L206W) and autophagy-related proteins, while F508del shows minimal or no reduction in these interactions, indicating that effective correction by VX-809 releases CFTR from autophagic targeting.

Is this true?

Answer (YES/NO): YES